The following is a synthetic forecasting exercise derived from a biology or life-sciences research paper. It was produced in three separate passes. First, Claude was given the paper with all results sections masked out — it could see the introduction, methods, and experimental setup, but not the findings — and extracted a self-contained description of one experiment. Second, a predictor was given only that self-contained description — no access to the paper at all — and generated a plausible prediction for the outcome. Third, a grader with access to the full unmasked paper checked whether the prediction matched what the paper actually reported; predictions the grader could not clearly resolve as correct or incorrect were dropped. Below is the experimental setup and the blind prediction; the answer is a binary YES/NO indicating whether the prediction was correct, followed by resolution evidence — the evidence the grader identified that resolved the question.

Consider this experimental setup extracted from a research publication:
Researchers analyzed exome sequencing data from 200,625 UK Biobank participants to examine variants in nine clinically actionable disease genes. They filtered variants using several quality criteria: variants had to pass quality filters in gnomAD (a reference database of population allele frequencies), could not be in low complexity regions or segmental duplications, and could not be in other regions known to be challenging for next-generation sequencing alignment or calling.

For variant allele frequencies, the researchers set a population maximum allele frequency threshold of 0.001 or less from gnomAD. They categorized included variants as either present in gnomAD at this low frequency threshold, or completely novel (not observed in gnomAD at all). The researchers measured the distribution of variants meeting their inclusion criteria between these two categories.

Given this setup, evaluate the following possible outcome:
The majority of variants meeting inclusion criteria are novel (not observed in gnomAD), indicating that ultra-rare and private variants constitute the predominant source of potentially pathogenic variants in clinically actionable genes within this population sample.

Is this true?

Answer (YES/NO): NO